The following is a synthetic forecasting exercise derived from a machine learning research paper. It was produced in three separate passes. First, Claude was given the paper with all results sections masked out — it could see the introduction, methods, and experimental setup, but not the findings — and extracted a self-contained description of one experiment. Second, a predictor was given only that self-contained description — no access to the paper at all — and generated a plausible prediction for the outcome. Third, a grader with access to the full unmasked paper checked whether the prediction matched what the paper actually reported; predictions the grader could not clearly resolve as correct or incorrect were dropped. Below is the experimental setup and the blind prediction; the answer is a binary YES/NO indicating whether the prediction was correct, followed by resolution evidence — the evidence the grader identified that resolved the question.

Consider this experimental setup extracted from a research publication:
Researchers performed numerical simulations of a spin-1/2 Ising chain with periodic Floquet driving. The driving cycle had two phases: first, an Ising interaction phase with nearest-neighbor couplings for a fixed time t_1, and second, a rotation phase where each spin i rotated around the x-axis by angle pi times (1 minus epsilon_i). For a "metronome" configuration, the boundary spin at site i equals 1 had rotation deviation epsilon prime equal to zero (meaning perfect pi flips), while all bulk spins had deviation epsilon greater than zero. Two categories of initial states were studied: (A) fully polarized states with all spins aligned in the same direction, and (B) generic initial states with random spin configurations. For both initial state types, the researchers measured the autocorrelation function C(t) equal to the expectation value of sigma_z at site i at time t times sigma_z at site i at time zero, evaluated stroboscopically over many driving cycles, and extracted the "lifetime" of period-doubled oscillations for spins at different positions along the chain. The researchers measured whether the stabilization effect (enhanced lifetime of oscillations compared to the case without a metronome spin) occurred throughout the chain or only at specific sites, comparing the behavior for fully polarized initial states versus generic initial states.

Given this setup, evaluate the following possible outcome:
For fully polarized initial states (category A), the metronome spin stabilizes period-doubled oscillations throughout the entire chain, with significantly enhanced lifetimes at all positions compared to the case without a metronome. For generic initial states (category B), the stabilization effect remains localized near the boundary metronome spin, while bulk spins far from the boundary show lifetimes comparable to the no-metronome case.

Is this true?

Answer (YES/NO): NO